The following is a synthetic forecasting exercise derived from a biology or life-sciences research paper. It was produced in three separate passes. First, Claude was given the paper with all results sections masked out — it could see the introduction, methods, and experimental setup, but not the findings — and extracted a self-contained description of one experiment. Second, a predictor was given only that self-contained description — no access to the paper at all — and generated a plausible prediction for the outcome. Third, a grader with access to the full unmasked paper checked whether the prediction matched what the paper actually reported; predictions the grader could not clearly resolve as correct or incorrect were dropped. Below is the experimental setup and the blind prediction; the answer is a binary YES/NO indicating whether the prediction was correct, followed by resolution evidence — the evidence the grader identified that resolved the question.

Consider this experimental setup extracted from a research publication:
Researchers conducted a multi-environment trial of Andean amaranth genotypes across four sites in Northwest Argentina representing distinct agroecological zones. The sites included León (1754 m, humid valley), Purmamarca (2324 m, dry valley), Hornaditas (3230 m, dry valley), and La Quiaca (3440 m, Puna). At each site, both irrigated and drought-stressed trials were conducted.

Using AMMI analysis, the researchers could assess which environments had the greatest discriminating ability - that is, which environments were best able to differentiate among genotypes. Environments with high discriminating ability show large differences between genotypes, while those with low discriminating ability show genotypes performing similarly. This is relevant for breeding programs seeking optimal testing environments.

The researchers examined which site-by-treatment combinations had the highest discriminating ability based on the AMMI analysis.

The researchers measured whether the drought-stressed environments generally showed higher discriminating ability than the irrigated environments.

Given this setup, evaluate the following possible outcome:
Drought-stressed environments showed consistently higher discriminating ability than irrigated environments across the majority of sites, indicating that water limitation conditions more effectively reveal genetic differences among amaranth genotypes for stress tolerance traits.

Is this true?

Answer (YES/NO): YES